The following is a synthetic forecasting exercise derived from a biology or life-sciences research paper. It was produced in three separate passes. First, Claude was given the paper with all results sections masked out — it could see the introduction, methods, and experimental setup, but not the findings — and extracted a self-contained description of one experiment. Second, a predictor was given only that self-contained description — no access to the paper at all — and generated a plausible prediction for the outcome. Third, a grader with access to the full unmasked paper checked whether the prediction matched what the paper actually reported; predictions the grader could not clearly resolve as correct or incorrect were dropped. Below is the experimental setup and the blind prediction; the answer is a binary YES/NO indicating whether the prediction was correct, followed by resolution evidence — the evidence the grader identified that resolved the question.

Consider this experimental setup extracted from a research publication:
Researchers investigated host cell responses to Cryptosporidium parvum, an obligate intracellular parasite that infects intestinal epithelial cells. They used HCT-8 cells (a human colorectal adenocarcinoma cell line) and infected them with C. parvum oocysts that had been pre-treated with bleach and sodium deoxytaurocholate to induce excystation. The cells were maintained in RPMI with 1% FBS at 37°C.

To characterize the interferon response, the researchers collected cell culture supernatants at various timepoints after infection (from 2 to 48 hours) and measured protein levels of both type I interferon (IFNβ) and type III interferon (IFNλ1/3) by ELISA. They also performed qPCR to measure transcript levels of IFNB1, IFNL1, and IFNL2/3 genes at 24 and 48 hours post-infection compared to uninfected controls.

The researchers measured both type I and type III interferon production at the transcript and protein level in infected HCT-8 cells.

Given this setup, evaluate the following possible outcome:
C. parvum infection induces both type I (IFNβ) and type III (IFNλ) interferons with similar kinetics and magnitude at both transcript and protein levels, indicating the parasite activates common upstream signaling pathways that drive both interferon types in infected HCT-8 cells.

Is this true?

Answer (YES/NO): NO